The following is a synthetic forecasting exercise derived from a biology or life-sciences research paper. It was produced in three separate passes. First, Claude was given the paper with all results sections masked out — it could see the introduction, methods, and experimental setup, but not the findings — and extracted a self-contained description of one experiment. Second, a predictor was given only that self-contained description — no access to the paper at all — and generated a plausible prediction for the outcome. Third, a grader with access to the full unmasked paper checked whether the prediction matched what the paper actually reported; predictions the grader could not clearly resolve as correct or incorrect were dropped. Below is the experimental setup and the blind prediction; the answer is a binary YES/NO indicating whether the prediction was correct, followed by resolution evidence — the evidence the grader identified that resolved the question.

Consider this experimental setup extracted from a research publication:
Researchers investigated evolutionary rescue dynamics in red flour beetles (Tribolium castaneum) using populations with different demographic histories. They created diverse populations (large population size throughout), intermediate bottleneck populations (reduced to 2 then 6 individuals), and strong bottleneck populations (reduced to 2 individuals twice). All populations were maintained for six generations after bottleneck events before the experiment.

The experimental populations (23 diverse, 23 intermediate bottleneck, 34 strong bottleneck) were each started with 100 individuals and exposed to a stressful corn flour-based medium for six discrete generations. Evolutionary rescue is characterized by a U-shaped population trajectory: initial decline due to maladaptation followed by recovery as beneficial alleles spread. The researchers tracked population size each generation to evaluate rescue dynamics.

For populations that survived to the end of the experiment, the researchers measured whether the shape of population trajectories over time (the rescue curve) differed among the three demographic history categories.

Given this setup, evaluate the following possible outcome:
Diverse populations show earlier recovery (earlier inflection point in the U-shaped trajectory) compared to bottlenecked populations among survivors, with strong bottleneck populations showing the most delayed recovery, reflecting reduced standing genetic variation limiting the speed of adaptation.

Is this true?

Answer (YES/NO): NO